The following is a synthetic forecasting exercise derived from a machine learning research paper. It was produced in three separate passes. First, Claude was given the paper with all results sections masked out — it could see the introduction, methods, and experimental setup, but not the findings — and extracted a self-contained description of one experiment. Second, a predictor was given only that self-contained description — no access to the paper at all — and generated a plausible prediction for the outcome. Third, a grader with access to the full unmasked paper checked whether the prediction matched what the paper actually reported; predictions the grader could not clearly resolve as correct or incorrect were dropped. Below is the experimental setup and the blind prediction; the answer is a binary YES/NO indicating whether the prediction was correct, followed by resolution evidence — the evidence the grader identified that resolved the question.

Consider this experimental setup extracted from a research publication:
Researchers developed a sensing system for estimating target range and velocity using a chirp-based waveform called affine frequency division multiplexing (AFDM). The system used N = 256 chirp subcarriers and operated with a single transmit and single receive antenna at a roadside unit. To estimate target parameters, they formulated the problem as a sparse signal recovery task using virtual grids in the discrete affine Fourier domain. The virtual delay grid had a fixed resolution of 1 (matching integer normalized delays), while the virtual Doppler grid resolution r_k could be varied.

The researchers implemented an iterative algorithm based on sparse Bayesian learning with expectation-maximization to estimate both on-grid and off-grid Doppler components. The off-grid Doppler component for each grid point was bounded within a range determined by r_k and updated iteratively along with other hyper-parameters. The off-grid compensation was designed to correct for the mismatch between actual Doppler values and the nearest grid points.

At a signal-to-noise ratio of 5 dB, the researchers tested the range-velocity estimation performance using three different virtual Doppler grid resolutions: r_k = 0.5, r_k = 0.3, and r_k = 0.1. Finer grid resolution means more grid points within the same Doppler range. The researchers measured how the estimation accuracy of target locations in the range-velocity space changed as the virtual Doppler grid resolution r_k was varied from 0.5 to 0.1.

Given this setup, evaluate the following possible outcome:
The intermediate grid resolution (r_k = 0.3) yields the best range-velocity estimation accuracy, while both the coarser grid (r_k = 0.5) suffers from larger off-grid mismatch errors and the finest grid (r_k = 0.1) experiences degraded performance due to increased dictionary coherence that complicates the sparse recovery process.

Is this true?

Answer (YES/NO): NO